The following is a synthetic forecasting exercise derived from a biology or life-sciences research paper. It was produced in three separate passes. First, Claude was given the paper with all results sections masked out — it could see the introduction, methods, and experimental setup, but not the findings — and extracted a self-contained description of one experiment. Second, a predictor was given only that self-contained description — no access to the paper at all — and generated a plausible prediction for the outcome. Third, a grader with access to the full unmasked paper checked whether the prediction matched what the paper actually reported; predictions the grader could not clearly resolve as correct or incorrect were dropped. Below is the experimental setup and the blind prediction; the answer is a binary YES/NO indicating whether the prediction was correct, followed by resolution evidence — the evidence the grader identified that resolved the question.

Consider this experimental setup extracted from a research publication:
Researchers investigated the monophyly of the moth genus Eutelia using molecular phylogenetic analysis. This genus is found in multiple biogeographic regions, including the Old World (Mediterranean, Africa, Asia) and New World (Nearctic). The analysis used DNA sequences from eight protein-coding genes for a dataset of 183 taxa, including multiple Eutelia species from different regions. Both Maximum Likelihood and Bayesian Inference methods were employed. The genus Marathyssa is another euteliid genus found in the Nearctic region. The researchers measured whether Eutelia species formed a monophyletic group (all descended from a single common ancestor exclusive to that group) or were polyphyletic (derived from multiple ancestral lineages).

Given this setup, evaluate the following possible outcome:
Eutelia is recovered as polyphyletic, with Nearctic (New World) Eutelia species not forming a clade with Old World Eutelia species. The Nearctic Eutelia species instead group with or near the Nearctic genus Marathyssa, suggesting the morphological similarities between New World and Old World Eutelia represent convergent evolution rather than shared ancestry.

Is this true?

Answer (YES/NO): YES